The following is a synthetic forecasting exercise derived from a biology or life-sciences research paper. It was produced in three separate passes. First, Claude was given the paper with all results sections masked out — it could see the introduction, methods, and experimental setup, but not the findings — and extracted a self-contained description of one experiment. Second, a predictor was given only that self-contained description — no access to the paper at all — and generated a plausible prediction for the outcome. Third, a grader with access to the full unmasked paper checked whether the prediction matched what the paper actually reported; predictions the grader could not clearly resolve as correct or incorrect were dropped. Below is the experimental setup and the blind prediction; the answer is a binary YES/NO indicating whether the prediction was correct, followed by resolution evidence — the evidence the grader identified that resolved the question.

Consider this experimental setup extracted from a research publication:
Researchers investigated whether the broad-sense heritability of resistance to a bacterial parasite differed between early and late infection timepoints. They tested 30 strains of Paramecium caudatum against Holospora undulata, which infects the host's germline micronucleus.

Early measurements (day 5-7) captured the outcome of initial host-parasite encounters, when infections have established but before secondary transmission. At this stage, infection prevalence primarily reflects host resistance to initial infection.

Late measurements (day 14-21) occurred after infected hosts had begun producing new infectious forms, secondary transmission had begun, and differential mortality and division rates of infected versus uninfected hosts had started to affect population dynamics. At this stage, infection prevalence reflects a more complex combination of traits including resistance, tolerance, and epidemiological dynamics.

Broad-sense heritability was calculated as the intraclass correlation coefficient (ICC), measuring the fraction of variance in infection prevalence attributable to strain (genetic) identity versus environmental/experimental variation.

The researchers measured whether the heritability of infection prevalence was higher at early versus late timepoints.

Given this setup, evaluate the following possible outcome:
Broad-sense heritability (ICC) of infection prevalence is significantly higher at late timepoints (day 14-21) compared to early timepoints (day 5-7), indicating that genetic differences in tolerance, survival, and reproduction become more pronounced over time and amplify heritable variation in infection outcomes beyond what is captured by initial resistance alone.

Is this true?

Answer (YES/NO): NO